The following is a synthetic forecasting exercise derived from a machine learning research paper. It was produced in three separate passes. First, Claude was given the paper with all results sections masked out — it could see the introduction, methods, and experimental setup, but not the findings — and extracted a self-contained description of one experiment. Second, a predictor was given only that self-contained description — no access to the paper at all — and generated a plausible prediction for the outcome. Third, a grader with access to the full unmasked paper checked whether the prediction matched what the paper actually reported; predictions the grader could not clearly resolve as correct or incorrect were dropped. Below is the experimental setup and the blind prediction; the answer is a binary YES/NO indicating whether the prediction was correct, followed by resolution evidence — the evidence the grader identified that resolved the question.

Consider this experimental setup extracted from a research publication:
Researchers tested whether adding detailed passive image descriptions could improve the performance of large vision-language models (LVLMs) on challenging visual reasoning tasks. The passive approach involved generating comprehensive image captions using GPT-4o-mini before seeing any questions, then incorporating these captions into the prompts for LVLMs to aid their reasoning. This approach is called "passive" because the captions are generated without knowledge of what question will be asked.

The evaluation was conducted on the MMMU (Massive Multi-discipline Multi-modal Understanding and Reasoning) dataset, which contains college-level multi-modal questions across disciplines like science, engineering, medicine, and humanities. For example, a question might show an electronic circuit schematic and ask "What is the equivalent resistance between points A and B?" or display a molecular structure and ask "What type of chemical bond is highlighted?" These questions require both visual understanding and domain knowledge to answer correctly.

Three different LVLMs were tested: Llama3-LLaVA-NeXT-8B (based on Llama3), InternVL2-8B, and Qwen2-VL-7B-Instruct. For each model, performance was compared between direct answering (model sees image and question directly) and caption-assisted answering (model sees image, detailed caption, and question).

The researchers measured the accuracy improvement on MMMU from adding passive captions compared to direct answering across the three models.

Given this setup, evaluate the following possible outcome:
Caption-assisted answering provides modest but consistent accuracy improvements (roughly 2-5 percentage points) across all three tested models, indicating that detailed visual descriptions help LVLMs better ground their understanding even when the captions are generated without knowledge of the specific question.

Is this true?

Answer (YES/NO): NO